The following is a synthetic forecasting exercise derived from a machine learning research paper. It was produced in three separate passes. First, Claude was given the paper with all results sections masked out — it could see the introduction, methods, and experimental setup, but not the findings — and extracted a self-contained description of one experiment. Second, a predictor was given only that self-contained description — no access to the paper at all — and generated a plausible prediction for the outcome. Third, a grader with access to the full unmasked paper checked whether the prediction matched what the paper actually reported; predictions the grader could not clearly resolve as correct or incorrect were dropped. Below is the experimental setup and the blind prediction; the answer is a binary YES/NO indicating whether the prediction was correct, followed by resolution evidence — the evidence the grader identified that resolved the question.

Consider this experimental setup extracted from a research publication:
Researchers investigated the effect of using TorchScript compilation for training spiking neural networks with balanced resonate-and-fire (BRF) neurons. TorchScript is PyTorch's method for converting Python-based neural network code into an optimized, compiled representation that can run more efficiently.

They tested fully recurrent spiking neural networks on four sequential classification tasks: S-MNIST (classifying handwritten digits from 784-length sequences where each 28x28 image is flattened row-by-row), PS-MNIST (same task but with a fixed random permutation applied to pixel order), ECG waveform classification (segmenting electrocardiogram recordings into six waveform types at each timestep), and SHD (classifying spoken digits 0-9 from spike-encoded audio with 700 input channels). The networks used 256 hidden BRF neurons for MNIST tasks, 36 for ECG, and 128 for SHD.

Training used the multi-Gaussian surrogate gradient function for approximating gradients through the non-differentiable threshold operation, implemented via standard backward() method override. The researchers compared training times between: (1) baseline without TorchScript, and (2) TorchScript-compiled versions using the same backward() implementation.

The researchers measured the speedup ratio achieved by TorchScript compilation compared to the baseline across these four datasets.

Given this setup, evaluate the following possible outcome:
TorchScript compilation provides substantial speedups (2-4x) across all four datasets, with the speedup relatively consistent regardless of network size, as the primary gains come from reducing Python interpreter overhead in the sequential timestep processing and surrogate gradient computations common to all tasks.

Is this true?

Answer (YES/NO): YES